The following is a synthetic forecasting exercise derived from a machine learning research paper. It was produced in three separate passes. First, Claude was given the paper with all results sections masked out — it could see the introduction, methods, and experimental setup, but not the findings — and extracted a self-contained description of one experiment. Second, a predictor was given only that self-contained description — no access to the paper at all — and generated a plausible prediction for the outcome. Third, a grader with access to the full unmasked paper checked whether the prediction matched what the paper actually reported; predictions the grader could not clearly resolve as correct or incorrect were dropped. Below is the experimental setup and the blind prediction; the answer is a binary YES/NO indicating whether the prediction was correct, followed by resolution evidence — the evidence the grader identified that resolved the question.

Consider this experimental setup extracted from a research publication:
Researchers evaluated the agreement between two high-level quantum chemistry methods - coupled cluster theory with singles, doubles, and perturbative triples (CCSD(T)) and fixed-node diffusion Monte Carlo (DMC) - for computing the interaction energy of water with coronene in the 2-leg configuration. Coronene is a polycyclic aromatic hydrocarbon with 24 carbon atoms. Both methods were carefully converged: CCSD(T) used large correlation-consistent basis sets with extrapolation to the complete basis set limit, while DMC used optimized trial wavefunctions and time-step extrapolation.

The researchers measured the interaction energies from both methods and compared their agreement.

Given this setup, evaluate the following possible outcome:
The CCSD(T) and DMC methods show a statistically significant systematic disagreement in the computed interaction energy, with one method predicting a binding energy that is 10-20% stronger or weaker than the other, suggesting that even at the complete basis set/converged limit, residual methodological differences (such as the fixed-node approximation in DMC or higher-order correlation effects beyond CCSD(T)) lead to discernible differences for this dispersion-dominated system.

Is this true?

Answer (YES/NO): NO